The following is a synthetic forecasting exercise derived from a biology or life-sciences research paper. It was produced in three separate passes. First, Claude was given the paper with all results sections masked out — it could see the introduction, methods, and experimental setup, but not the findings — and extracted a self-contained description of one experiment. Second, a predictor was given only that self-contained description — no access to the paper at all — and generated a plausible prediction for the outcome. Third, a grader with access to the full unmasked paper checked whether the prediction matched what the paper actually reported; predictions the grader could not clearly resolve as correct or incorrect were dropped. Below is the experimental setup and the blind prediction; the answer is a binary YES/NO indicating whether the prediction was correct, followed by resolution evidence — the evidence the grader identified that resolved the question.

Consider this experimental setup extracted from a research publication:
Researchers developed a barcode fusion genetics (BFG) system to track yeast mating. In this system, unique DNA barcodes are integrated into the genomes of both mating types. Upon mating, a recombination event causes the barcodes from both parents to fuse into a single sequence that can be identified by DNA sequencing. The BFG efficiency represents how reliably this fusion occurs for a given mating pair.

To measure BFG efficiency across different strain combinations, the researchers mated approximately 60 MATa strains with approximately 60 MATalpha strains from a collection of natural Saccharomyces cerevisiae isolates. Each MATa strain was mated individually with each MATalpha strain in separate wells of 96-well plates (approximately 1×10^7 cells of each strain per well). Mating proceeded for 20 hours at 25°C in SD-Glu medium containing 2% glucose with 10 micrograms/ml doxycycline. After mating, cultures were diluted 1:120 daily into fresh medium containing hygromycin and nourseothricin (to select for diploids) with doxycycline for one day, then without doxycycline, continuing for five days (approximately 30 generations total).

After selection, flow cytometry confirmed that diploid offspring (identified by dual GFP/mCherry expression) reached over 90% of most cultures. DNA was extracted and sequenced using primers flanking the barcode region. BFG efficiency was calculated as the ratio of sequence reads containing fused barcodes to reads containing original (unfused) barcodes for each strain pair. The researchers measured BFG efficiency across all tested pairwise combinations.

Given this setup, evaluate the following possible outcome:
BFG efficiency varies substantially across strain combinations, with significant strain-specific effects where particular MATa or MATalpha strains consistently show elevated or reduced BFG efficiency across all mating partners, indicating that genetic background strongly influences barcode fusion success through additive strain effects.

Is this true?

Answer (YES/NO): YES